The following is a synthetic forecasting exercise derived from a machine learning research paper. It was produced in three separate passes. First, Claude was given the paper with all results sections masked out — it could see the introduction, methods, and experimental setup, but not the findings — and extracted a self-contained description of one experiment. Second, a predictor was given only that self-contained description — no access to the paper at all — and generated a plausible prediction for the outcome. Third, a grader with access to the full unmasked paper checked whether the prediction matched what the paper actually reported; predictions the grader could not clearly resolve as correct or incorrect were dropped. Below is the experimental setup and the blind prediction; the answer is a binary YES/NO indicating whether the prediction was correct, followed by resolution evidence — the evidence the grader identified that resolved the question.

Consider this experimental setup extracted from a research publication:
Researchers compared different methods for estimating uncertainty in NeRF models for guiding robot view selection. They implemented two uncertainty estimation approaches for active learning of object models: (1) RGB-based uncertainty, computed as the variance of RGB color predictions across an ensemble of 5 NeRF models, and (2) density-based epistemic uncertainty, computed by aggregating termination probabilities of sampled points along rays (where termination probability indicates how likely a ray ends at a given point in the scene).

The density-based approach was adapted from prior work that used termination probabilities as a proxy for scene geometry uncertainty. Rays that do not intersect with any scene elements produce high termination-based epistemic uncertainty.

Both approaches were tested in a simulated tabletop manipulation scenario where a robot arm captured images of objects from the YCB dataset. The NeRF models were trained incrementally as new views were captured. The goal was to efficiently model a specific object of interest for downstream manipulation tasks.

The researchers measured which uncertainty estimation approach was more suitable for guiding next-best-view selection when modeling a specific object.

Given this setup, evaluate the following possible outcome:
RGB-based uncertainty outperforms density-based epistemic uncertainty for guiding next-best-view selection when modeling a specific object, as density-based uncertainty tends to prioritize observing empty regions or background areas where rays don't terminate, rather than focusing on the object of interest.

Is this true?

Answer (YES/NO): YES